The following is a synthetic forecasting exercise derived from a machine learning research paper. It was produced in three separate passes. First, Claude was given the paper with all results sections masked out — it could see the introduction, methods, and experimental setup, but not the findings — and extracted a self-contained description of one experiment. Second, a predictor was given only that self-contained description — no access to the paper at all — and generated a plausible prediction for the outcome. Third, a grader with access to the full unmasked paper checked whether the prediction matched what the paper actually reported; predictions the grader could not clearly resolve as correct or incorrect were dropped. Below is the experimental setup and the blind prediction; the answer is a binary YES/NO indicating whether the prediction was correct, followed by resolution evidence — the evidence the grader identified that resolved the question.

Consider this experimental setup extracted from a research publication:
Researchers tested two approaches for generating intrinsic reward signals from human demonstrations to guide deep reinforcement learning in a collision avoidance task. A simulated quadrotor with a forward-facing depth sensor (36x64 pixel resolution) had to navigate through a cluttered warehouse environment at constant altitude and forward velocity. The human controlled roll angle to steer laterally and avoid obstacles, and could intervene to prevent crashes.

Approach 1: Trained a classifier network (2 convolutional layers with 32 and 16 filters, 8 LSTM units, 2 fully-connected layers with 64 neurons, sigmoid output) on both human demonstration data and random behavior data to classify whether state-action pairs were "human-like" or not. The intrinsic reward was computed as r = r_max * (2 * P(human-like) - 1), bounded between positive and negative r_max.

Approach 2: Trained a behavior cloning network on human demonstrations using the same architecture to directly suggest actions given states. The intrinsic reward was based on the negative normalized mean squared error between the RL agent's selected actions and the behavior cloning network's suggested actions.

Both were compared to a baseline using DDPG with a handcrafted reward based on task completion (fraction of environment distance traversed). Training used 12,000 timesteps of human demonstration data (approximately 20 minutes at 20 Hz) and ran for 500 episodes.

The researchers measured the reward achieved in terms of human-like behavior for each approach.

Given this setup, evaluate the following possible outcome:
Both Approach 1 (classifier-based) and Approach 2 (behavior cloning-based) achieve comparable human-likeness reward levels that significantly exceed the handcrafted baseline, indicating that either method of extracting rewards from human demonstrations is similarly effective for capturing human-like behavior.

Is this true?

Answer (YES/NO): NO